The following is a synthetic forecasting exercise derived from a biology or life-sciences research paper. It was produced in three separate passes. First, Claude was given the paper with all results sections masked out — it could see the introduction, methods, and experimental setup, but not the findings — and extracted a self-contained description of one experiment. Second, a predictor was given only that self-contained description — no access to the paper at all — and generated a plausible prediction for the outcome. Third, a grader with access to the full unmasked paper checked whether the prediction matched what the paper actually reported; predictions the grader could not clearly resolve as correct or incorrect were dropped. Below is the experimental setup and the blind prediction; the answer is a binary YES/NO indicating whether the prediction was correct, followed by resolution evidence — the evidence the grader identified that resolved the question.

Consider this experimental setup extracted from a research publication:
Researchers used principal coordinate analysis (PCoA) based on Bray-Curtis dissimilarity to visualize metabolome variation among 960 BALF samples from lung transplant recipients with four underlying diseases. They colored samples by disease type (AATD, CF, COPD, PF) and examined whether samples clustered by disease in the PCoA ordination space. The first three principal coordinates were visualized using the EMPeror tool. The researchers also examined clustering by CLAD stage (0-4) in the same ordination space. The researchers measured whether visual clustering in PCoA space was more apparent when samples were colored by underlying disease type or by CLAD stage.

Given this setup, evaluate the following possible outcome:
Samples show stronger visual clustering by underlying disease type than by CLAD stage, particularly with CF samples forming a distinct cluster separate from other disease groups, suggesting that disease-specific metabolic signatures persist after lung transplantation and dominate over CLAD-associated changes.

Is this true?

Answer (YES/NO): NO